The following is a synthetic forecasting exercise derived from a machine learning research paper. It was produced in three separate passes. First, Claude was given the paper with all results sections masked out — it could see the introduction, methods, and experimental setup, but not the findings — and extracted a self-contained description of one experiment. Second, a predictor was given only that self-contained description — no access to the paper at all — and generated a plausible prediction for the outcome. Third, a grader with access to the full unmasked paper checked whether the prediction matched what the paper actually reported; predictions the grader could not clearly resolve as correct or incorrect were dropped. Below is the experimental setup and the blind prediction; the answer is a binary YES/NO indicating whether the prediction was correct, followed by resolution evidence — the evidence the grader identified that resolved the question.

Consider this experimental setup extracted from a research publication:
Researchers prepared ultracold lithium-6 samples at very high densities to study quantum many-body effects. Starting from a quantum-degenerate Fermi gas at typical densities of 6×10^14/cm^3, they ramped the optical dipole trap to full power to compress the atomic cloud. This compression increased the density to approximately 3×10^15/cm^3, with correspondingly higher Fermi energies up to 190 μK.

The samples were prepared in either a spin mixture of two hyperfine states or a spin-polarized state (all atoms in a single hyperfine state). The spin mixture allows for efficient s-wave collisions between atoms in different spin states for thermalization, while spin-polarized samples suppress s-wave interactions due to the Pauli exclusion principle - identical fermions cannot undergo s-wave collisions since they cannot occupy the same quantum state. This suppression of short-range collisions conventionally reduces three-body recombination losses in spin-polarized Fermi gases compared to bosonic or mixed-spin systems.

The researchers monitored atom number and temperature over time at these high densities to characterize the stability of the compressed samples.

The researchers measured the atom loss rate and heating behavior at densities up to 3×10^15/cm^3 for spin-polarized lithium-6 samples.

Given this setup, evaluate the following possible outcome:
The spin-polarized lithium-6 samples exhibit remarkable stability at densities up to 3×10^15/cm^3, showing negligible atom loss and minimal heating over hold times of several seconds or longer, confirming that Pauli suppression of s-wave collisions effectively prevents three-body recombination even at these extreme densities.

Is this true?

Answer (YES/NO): NO